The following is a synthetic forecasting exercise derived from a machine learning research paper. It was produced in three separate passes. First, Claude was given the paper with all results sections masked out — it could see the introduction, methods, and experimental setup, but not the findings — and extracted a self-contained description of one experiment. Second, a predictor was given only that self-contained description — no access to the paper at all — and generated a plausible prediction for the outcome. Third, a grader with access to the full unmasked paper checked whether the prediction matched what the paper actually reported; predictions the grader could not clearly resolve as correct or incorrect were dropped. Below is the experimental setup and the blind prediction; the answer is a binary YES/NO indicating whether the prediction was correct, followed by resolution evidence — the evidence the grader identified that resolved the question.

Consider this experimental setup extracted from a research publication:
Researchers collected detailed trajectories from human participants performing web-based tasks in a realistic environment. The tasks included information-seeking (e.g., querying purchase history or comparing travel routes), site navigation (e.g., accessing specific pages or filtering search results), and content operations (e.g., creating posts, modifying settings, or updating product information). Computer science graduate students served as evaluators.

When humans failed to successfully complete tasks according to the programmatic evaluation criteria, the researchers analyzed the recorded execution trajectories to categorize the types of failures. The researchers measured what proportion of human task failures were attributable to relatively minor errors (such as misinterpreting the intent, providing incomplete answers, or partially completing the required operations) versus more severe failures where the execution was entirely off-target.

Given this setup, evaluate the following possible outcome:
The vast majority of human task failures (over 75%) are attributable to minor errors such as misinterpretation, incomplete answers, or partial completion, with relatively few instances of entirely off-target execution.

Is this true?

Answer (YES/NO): NO